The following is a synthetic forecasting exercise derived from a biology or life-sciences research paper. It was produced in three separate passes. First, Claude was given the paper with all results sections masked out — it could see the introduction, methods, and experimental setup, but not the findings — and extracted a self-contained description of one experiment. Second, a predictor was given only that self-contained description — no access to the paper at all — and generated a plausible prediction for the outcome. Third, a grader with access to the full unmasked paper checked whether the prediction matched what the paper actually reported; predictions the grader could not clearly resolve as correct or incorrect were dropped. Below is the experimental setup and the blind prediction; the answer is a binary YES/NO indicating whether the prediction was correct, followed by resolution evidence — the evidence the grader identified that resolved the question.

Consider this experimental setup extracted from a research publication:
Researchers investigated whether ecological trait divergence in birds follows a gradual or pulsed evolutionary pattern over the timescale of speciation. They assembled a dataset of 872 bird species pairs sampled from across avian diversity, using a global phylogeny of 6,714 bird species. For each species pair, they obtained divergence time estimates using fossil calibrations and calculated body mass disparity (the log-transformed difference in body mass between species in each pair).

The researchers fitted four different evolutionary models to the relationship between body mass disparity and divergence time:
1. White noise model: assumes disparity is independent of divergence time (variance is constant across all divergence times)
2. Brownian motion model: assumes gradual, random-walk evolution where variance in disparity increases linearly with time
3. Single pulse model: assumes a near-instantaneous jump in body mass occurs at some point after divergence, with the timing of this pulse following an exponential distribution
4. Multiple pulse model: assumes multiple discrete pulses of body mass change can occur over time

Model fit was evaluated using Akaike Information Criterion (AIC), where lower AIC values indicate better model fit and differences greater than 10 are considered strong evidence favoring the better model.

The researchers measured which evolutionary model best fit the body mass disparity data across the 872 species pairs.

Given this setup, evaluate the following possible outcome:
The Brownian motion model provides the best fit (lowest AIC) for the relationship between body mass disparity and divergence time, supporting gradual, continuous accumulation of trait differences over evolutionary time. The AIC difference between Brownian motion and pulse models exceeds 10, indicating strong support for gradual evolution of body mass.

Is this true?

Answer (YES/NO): NO